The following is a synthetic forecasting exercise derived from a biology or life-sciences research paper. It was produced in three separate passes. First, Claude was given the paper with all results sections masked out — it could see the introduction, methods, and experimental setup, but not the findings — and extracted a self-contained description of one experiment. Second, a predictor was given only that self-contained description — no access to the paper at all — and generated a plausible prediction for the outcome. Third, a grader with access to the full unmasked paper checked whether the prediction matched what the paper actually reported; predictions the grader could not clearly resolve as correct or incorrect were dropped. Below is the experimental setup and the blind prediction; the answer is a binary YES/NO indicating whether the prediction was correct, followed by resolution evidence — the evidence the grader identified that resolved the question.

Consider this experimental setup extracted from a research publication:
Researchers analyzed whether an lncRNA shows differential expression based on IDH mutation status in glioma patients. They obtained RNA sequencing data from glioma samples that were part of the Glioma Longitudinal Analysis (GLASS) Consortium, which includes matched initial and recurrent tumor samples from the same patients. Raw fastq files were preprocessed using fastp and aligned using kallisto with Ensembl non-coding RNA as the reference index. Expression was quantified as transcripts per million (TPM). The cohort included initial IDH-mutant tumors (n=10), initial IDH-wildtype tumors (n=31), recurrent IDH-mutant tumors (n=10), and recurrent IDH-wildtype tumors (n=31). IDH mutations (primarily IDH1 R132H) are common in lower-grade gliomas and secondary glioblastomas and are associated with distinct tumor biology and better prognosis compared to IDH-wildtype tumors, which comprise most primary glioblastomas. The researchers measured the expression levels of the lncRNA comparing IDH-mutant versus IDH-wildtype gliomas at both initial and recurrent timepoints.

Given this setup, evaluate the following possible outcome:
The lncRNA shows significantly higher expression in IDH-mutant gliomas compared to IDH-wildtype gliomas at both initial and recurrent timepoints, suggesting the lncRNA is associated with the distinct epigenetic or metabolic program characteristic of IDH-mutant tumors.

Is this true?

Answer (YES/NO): NO